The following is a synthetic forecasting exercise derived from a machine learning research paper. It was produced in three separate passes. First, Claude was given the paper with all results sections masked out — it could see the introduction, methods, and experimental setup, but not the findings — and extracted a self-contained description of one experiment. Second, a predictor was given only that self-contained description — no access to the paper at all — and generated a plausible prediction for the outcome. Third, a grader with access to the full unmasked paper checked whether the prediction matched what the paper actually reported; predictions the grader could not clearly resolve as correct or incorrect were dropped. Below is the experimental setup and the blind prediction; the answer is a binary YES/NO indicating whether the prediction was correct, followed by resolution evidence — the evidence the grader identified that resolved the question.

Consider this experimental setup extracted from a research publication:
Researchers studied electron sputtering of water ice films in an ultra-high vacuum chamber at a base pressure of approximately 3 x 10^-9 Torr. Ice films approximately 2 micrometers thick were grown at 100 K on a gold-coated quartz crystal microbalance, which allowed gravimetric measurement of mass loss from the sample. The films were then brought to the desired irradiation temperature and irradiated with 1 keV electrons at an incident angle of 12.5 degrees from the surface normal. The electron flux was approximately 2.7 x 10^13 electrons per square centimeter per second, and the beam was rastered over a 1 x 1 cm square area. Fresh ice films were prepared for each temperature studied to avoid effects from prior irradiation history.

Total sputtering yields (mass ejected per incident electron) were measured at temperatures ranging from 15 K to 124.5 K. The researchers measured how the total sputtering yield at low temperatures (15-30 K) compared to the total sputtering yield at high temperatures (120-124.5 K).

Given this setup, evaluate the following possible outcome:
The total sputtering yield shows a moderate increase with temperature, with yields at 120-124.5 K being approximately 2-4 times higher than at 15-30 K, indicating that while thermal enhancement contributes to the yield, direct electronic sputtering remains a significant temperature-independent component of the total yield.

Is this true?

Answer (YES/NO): YES